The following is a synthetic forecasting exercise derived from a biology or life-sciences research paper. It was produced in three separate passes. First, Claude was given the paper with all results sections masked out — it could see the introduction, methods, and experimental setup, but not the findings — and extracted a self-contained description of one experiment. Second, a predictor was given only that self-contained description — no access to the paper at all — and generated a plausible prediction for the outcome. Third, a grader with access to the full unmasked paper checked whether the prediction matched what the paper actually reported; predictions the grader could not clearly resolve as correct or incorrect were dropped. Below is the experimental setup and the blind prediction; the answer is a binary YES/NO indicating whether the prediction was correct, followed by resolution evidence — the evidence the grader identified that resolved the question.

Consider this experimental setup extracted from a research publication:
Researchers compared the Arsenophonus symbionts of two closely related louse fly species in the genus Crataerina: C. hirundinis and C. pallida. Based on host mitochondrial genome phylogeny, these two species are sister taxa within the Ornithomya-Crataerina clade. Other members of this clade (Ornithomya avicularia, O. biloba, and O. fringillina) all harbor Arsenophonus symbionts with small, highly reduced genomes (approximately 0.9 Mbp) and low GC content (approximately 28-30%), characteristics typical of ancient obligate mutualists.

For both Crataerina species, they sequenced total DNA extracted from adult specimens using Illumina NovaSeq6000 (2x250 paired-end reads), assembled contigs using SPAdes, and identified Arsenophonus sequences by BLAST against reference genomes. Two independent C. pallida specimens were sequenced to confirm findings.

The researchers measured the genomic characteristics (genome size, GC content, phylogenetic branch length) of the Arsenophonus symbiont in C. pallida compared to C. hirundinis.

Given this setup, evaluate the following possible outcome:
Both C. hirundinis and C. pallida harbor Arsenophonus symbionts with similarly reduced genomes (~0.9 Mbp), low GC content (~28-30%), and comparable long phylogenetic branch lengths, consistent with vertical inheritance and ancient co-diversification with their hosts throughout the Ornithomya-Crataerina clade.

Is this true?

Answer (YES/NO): NO